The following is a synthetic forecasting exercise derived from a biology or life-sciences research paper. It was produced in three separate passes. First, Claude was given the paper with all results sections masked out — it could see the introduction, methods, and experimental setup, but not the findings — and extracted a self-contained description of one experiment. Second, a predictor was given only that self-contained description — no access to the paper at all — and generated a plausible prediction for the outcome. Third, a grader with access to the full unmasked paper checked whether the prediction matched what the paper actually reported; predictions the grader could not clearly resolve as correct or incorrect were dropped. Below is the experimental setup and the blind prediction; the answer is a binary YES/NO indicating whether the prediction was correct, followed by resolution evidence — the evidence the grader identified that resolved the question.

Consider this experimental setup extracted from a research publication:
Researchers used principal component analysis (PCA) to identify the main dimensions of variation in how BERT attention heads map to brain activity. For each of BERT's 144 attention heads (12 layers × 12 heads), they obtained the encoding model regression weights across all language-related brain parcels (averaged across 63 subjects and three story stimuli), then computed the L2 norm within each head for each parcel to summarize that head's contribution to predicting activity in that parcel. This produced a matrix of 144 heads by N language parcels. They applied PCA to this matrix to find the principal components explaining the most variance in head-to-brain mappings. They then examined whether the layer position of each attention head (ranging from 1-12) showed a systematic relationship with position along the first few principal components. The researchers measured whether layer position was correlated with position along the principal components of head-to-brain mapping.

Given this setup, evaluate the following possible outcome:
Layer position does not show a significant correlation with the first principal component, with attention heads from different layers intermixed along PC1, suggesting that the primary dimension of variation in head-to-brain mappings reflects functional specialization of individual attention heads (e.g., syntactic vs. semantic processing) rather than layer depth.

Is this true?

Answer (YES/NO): NO